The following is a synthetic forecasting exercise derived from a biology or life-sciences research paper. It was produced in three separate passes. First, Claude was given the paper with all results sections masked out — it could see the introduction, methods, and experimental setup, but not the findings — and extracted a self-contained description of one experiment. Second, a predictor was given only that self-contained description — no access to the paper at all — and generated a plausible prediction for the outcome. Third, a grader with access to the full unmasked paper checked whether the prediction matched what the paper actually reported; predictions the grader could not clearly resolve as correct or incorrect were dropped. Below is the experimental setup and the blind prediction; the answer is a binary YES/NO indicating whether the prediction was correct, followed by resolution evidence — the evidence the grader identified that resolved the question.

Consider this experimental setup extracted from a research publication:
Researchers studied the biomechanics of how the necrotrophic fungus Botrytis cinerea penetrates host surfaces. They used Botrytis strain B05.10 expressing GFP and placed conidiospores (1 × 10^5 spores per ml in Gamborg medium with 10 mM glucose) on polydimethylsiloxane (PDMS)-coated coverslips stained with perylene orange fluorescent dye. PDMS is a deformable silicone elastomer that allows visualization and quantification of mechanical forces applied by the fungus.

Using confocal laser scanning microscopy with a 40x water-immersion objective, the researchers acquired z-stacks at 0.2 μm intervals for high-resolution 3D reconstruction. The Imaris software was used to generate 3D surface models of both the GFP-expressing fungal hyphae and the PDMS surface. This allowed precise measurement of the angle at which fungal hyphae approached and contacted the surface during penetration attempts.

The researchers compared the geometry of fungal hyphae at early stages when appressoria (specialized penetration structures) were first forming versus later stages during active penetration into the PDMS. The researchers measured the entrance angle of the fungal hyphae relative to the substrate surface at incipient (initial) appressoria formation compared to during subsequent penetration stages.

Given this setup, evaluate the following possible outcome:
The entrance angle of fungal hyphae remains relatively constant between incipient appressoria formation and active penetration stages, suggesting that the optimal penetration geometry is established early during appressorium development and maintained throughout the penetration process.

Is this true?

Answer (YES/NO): NO